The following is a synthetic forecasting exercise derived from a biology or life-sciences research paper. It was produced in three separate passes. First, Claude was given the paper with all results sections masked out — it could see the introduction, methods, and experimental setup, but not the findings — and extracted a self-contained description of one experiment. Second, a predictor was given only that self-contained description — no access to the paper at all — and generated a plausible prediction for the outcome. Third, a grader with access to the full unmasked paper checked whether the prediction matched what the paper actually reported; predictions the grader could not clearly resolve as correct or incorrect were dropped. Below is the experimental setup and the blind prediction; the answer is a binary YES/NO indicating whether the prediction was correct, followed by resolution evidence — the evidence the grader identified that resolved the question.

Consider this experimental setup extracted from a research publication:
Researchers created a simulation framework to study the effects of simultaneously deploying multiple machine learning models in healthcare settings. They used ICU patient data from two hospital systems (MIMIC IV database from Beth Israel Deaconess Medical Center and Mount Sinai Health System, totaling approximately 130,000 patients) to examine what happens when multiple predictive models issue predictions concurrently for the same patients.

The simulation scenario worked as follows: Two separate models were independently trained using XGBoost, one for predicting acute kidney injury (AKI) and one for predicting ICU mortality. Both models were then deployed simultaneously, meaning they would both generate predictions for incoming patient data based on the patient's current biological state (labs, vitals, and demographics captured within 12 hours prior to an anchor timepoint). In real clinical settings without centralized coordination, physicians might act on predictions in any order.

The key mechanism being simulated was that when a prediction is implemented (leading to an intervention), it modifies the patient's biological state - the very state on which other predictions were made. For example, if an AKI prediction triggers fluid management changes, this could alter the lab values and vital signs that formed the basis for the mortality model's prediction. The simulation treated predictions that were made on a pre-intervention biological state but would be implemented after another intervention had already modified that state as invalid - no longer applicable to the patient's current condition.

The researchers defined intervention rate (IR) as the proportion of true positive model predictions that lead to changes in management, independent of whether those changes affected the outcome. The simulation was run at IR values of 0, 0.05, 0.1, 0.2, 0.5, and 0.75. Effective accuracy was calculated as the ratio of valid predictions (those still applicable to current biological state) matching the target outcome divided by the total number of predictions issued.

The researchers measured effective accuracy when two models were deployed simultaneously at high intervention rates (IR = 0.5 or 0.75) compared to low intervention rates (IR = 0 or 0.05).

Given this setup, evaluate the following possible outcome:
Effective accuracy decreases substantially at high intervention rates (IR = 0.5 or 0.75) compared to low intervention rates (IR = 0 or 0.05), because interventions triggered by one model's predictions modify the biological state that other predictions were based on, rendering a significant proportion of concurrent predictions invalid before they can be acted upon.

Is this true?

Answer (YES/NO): YES